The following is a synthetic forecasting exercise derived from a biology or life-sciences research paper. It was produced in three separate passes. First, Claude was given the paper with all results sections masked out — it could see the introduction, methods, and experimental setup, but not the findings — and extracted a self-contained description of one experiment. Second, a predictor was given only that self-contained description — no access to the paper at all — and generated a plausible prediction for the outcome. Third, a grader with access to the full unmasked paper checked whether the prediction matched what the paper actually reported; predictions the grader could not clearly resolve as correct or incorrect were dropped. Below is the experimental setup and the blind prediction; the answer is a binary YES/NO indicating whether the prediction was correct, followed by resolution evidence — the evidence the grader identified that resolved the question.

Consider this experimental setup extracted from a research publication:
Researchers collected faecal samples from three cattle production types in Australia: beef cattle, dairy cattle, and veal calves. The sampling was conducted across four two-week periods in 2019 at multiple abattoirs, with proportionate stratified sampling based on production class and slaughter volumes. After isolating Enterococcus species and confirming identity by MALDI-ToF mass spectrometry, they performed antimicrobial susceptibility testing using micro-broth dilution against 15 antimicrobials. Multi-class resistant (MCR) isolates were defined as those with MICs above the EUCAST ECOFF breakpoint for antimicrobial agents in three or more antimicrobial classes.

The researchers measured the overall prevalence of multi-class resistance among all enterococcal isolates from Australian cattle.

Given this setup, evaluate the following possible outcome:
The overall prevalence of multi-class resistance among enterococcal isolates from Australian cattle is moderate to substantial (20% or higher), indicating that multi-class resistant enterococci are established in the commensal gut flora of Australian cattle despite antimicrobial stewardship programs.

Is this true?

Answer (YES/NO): NO